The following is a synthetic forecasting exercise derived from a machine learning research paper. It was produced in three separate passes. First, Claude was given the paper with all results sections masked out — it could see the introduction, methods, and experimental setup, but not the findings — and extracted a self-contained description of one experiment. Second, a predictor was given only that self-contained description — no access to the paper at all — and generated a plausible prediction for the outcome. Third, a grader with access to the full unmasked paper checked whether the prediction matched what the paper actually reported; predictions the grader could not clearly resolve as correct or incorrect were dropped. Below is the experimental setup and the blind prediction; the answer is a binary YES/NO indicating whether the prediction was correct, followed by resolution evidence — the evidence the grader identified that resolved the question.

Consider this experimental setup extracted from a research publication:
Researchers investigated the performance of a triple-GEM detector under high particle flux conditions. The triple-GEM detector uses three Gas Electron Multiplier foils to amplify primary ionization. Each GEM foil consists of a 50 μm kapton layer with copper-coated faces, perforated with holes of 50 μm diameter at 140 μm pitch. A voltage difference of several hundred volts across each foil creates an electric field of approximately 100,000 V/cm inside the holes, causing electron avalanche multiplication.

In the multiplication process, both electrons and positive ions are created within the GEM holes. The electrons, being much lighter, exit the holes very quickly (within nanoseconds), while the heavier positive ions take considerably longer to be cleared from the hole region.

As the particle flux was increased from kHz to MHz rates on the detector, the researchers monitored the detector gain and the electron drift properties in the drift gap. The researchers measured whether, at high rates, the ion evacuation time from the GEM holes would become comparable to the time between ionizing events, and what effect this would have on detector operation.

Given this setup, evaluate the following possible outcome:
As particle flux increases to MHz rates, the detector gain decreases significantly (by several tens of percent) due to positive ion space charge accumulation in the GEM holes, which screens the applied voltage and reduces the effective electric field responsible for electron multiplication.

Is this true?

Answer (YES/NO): NO